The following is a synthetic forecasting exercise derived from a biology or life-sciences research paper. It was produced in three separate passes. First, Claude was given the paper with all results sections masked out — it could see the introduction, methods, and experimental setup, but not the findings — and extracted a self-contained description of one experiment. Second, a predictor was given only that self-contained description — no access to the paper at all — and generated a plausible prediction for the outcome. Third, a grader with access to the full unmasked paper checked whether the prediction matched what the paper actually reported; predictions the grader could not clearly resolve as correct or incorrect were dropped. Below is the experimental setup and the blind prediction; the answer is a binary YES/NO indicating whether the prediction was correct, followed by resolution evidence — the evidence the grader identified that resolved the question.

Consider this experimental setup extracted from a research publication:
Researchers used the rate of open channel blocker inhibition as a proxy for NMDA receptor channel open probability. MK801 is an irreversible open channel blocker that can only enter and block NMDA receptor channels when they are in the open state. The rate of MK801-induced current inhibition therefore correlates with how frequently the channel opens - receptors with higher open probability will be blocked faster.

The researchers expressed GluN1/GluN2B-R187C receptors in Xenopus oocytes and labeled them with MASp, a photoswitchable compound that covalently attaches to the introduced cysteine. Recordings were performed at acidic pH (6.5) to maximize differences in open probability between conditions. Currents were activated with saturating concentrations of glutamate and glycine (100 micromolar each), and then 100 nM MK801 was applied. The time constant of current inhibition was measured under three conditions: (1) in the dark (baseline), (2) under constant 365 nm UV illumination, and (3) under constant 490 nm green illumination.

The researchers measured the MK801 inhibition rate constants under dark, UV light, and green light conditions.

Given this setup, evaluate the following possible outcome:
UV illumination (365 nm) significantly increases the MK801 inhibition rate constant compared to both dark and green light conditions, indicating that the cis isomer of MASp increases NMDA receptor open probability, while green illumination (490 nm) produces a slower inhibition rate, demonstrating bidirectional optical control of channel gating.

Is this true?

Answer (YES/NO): YES